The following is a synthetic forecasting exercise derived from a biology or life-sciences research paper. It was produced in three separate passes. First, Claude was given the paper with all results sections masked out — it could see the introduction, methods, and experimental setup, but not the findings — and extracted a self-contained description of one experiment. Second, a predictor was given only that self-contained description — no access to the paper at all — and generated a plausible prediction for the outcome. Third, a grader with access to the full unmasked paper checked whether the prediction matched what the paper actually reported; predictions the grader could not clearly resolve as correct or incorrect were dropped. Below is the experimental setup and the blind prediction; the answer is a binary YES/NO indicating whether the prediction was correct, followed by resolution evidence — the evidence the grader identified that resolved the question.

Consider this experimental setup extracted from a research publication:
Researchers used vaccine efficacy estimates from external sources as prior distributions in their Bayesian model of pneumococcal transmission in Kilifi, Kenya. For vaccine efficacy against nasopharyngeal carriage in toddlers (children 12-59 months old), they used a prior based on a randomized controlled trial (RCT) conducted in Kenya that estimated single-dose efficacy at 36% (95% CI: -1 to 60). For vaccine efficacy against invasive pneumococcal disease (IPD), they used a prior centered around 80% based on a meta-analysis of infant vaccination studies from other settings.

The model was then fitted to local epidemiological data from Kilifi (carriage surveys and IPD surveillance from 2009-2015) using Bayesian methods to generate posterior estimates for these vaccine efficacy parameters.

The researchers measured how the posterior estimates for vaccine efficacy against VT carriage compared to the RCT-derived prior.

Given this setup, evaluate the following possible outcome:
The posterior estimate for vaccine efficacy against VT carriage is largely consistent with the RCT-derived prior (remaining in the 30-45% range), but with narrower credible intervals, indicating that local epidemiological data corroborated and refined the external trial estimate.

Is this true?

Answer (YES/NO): NO